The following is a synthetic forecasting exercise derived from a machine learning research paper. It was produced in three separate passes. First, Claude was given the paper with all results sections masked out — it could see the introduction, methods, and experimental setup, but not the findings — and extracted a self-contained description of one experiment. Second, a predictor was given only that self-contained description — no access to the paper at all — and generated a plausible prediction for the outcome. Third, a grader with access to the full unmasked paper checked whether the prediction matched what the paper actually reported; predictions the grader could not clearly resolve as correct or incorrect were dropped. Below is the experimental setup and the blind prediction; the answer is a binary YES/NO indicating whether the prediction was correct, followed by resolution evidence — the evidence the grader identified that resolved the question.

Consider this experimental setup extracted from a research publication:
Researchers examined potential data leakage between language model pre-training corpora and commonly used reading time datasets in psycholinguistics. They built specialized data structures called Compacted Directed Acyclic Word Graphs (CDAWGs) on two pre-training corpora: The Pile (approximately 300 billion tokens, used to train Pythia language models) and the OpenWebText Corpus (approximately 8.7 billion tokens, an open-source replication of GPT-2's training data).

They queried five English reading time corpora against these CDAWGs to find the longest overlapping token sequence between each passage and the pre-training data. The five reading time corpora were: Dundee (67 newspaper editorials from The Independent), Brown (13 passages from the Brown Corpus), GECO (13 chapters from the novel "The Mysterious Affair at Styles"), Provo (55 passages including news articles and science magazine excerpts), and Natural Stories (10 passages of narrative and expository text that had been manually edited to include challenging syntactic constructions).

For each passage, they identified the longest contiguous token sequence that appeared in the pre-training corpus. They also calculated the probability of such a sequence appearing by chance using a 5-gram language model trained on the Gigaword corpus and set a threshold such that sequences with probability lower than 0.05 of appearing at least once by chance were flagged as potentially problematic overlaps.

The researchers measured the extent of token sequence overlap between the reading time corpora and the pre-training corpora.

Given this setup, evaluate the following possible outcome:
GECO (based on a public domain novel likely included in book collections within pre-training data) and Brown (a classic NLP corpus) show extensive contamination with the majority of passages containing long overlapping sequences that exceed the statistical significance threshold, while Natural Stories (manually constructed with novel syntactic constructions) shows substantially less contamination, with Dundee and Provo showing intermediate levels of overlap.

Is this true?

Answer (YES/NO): NO